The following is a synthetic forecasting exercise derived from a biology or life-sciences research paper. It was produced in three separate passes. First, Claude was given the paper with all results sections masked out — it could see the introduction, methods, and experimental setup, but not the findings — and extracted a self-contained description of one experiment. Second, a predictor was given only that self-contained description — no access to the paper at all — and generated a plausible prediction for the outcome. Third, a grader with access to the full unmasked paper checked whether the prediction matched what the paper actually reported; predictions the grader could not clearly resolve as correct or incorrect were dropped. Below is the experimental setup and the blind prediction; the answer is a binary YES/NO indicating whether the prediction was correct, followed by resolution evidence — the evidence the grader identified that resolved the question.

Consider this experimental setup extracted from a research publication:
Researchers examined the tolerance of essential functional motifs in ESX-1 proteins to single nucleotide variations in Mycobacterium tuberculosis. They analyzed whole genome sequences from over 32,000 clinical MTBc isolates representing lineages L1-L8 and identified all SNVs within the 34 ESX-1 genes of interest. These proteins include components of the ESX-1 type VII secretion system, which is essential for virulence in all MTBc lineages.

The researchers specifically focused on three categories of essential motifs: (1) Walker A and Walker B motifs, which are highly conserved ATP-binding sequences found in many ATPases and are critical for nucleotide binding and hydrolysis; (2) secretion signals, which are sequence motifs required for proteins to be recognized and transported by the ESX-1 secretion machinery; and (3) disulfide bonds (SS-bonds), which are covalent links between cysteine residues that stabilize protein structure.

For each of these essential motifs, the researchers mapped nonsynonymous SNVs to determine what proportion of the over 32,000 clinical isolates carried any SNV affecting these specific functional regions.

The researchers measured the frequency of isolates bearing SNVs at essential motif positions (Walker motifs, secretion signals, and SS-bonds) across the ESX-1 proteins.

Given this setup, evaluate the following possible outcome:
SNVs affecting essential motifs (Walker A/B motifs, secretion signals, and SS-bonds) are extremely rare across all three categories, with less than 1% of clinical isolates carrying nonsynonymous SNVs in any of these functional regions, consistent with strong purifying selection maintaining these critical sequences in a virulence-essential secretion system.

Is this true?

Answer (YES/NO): YES